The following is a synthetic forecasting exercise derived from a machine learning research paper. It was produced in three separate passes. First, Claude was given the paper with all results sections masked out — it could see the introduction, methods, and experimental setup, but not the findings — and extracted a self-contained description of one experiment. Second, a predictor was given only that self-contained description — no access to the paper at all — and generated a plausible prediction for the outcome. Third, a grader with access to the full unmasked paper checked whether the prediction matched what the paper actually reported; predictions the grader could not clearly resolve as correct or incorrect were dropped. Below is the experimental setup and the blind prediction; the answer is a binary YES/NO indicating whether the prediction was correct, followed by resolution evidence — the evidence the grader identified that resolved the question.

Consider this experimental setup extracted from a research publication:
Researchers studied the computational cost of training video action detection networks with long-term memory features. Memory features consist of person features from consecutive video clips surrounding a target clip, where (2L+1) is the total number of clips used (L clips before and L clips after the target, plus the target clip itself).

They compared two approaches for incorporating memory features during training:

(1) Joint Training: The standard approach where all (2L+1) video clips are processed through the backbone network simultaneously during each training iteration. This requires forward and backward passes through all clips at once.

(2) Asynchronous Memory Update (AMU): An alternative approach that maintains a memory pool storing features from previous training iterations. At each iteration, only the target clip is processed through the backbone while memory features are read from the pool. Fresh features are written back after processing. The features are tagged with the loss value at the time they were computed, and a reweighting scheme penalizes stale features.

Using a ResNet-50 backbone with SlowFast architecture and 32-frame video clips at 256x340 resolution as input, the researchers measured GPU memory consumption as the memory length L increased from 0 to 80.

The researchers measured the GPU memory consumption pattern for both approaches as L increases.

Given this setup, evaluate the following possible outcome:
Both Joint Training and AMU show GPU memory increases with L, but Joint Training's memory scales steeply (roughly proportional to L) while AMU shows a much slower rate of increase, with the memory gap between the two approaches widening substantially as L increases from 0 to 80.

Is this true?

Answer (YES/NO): NO